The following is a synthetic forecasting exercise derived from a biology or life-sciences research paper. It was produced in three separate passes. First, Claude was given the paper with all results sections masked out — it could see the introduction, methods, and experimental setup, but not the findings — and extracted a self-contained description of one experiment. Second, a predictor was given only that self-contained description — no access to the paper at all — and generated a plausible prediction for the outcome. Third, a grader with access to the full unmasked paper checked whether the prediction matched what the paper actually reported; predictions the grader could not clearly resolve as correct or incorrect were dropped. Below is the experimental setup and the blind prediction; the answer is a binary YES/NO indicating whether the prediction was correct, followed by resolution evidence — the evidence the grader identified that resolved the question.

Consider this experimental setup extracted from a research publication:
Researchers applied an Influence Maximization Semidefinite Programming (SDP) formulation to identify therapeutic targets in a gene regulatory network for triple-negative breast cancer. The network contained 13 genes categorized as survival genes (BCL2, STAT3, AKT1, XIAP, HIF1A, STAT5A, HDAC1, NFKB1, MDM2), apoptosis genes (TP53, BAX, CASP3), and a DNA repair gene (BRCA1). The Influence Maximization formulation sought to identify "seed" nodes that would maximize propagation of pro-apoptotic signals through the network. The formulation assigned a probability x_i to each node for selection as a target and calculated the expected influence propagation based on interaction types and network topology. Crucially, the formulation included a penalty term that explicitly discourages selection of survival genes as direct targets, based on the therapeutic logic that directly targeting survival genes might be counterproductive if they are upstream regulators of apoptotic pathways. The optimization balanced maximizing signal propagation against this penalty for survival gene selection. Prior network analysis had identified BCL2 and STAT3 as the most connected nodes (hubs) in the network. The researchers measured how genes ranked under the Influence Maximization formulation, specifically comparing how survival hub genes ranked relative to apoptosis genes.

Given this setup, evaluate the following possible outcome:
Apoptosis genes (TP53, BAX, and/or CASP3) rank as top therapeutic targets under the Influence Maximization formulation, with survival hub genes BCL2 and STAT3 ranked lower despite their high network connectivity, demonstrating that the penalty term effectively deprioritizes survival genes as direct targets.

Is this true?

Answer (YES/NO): NO